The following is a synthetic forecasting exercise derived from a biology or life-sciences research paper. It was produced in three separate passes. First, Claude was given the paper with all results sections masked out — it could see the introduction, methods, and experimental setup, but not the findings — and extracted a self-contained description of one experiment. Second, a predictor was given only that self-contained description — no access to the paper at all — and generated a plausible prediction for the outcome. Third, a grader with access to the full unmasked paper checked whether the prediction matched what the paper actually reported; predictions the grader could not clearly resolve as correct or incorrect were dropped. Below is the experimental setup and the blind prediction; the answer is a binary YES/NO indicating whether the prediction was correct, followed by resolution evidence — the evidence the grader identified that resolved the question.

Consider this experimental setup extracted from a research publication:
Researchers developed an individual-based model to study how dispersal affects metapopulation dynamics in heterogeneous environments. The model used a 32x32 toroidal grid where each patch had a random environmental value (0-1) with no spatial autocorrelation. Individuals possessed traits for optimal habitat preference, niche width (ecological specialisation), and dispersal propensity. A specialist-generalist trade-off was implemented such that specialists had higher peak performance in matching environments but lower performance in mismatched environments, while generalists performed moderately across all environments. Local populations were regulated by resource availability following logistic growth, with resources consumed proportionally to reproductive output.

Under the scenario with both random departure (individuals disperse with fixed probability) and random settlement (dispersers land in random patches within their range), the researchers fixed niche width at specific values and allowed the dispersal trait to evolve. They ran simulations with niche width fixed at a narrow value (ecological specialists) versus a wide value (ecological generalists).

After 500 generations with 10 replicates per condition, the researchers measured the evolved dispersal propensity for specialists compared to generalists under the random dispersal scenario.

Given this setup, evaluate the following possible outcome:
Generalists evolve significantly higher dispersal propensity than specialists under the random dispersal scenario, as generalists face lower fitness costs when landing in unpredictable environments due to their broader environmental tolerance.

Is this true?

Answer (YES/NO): YES